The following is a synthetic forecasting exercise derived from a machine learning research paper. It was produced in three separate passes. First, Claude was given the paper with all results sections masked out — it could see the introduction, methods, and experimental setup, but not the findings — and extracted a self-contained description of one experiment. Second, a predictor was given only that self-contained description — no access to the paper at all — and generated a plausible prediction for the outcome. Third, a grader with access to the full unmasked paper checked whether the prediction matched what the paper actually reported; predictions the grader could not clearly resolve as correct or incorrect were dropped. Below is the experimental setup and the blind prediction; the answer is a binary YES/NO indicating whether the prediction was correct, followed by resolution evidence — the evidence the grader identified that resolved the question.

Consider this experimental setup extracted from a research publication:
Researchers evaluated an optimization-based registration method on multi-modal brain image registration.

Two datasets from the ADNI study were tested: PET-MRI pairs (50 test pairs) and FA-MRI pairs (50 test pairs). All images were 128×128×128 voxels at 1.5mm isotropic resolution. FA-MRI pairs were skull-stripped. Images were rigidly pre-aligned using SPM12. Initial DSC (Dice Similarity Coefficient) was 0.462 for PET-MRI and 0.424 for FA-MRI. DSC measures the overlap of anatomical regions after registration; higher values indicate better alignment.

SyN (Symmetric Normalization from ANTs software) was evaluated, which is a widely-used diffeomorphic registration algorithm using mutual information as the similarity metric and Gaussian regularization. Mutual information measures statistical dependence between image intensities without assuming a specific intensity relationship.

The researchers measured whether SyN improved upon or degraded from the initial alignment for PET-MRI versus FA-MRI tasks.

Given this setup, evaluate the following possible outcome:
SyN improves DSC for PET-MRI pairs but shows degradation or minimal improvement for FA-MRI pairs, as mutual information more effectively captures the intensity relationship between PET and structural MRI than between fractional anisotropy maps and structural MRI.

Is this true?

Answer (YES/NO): NO